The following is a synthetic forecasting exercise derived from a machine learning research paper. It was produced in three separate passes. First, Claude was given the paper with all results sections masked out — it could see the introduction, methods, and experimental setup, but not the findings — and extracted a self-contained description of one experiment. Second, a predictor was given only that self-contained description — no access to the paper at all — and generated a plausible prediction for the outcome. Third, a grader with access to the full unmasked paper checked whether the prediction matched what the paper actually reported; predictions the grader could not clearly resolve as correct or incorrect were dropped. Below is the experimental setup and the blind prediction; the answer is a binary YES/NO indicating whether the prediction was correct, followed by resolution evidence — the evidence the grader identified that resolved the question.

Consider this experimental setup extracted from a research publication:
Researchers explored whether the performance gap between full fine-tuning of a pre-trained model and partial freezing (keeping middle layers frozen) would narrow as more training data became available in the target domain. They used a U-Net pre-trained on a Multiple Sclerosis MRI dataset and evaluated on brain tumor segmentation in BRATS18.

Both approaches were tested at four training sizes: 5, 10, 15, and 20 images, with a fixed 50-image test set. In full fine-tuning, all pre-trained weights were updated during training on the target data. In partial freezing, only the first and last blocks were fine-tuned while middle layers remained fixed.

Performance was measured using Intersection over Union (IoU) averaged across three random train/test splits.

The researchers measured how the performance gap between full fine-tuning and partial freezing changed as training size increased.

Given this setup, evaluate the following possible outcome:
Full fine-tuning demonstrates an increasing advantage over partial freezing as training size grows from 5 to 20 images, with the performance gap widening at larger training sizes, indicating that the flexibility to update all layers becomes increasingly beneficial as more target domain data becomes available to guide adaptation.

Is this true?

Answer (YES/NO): NO